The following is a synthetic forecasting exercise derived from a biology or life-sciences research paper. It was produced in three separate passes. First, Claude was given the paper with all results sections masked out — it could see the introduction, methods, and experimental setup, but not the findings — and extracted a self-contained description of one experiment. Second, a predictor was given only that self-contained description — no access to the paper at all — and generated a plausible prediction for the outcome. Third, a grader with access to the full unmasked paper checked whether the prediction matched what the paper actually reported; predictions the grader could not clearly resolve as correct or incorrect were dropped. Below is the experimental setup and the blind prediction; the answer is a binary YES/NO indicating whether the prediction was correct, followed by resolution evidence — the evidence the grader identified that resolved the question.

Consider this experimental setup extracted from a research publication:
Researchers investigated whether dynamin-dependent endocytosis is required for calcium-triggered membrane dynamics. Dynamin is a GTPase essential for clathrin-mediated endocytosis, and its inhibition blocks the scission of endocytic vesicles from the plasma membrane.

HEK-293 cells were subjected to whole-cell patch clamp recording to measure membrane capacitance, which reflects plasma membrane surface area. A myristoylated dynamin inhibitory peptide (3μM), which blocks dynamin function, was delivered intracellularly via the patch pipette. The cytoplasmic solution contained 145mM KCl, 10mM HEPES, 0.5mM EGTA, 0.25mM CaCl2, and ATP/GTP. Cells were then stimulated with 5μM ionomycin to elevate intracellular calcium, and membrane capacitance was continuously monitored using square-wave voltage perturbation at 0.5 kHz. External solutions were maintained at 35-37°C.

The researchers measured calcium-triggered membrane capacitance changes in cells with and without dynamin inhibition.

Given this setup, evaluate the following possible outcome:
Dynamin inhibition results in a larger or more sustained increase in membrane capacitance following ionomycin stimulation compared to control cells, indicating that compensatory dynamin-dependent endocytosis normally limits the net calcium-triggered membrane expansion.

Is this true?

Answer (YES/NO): NO